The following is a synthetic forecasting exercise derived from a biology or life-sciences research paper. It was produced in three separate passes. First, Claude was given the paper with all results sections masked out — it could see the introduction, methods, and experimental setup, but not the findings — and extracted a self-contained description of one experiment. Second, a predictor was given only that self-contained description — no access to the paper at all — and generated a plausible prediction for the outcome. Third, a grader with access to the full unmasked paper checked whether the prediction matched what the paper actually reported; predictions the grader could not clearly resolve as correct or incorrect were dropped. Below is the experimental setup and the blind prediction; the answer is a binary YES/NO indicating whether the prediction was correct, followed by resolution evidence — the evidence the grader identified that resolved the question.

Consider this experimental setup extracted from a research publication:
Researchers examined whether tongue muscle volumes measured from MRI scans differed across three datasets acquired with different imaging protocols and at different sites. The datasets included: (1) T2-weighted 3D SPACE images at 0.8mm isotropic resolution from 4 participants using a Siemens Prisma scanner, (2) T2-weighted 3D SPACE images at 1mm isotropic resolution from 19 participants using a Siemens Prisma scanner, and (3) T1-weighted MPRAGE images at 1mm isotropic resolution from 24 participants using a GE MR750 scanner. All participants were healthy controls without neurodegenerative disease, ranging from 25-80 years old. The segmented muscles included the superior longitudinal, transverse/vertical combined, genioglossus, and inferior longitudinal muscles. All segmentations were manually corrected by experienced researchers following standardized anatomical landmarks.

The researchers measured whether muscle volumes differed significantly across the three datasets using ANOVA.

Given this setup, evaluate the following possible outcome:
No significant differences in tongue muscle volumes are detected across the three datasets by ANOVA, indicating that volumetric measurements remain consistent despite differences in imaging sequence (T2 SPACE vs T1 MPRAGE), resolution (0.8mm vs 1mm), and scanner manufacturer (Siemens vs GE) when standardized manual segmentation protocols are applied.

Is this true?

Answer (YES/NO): YES